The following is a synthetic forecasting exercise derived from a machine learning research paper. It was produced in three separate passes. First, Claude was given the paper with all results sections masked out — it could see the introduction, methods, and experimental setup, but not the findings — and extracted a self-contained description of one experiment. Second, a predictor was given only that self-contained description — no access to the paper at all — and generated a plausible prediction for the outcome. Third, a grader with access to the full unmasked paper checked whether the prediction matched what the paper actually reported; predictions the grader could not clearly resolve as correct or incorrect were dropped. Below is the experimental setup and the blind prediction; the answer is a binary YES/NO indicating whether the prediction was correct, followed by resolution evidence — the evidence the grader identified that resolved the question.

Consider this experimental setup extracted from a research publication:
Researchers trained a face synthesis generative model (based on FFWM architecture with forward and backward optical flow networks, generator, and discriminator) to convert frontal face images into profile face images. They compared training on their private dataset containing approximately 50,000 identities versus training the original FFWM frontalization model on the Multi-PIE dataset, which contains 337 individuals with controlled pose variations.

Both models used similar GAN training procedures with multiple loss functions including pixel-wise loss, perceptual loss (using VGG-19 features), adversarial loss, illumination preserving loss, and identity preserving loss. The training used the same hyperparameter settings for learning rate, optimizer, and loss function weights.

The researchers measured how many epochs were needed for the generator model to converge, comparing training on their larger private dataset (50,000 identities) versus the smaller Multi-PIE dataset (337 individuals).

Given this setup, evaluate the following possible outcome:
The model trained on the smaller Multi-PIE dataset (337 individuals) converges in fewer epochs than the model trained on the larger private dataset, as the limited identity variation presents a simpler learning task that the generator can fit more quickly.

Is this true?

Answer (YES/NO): NO